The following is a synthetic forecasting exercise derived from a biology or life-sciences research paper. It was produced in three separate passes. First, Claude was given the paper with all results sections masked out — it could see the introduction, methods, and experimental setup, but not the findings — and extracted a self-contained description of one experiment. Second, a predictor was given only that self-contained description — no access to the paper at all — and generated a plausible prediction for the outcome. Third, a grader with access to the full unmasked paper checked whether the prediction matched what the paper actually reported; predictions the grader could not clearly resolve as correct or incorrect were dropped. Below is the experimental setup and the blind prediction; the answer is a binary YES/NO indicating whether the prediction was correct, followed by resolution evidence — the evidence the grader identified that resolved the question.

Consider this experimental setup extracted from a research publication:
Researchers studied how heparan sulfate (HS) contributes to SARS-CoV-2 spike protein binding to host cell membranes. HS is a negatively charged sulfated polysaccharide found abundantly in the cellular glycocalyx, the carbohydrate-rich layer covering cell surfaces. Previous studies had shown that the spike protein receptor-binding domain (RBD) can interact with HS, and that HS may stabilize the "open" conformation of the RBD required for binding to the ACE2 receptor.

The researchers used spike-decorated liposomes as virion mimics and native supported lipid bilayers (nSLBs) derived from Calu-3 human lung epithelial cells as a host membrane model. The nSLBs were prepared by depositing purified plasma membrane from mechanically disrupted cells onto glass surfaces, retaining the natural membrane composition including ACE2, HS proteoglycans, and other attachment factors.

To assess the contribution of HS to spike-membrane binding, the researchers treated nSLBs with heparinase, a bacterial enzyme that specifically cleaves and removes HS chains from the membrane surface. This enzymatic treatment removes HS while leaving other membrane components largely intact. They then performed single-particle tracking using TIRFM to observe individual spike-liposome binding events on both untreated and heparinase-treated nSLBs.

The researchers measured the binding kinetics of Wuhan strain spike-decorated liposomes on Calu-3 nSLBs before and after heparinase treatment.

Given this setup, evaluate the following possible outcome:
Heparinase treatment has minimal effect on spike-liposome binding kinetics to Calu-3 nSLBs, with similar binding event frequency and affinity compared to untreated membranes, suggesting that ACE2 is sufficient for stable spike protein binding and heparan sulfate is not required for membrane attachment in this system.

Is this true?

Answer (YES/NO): NO